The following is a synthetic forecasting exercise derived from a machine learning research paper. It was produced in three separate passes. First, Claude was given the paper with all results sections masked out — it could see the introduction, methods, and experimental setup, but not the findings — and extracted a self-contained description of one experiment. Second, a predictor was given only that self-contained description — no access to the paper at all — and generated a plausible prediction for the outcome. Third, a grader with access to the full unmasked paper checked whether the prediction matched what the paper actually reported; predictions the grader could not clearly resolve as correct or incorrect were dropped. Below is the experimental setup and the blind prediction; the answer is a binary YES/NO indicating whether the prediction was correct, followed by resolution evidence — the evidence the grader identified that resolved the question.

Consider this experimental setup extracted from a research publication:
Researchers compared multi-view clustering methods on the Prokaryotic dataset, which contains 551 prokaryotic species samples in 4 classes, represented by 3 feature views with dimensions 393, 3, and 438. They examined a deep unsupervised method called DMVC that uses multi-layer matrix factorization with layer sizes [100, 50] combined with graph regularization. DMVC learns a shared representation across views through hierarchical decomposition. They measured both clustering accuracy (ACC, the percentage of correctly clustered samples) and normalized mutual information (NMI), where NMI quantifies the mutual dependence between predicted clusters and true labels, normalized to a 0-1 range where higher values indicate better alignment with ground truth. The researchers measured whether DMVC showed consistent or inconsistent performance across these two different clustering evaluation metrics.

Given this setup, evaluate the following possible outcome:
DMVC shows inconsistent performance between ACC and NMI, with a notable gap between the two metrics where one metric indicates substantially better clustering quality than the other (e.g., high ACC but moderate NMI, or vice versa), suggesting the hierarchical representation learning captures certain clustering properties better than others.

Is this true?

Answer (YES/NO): YES